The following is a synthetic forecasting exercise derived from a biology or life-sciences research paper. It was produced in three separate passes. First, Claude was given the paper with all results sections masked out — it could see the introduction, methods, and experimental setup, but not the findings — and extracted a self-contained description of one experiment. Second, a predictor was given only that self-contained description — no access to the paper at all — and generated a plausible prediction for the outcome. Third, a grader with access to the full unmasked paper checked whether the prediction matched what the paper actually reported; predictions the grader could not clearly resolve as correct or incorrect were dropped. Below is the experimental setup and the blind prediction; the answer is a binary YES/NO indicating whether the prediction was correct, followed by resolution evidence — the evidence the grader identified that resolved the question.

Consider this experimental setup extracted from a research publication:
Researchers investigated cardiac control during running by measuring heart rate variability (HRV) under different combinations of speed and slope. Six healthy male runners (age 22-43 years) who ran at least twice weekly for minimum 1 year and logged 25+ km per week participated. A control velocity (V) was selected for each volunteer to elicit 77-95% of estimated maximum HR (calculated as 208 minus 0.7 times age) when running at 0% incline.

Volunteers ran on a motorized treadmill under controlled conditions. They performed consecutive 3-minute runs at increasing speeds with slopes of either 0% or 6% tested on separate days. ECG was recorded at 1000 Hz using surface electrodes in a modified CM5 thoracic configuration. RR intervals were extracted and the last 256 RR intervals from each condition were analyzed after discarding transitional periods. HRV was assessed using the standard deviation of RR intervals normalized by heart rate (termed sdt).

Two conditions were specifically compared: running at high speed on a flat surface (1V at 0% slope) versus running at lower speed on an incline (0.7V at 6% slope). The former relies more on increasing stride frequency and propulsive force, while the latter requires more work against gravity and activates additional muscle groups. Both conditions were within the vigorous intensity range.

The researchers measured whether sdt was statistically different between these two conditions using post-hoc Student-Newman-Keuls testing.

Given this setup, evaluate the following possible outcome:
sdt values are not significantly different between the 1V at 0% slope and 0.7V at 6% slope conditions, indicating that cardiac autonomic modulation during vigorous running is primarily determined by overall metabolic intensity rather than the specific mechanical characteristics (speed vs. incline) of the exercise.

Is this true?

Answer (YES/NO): NO